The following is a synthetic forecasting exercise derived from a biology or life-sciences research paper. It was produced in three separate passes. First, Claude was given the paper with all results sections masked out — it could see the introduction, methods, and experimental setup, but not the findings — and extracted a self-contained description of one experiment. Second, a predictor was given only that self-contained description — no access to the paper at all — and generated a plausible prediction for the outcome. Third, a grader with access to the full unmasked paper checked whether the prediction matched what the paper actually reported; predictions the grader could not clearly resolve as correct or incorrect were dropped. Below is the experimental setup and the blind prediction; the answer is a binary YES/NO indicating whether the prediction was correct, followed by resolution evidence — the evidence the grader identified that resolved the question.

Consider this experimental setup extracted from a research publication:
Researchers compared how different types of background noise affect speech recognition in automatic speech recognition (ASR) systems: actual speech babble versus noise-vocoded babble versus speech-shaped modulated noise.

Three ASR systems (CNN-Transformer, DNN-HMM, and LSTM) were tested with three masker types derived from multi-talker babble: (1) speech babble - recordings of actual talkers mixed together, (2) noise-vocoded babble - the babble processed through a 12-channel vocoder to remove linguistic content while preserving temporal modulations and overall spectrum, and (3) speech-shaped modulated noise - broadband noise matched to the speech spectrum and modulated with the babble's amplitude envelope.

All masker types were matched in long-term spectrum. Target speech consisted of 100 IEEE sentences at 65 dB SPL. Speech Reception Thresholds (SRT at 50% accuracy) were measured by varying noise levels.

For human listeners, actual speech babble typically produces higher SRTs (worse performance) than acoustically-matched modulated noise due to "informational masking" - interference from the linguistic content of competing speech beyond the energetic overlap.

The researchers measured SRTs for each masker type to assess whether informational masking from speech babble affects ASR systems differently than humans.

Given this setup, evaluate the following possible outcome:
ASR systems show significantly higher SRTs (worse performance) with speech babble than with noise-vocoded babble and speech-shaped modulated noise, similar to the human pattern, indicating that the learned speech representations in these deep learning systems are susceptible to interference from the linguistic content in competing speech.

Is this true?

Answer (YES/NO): YES